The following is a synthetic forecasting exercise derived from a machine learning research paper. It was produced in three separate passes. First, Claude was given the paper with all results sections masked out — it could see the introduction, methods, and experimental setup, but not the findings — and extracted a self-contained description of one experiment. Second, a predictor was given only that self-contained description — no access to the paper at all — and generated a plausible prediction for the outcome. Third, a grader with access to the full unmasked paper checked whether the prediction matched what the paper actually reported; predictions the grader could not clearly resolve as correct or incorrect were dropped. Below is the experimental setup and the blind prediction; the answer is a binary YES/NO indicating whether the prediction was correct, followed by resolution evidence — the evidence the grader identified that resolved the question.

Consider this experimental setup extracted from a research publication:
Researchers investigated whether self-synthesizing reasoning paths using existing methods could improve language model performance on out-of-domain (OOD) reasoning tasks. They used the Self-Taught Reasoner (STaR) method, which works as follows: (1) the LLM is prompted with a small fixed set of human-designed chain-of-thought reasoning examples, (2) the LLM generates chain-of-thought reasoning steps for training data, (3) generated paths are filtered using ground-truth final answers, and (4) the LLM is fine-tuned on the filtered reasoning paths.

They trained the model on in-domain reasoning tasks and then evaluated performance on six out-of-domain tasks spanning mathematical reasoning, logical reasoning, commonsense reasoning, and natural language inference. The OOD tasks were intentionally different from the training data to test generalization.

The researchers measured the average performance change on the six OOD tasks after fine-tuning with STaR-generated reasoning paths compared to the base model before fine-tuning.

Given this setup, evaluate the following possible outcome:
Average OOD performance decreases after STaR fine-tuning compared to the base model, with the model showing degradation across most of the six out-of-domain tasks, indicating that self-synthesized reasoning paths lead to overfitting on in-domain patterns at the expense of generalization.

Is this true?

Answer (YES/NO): YES